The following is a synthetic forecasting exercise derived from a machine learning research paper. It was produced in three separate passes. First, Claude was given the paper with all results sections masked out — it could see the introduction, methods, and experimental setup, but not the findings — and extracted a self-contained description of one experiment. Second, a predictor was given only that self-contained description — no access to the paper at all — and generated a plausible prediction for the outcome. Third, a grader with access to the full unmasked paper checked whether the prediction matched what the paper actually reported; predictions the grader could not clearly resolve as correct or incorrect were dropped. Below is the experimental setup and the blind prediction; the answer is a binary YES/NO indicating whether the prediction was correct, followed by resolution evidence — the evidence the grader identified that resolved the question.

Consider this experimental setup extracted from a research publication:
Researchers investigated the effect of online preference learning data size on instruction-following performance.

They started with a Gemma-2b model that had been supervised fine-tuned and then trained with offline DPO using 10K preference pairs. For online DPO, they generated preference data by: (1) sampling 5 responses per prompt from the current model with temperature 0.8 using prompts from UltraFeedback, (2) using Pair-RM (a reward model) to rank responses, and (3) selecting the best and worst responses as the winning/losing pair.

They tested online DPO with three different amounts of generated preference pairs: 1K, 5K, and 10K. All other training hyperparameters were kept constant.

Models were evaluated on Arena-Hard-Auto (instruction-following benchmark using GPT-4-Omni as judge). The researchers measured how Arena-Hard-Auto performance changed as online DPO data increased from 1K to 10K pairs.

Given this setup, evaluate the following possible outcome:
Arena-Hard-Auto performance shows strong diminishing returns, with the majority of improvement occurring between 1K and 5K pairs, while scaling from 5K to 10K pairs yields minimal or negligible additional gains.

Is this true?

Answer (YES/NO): NO